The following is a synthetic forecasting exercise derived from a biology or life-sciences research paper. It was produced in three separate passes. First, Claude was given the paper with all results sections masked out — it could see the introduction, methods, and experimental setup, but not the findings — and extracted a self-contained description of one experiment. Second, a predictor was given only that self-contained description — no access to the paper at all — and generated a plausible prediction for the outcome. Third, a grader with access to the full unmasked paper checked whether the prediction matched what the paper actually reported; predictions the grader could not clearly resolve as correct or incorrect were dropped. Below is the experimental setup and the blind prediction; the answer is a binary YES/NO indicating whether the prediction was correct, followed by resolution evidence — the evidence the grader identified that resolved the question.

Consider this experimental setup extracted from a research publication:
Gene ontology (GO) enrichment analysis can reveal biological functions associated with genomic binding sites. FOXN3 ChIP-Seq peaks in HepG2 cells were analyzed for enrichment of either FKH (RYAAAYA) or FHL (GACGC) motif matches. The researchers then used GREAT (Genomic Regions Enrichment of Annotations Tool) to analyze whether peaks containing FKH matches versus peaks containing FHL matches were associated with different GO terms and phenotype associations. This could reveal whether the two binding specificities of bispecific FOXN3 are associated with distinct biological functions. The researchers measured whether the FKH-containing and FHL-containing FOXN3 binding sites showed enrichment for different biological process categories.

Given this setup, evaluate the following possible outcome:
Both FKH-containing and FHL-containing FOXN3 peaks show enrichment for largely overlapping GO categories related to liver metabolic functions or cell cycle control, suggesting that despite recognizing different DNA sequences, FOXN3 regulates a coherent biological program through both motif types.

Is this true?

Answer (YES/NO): NO